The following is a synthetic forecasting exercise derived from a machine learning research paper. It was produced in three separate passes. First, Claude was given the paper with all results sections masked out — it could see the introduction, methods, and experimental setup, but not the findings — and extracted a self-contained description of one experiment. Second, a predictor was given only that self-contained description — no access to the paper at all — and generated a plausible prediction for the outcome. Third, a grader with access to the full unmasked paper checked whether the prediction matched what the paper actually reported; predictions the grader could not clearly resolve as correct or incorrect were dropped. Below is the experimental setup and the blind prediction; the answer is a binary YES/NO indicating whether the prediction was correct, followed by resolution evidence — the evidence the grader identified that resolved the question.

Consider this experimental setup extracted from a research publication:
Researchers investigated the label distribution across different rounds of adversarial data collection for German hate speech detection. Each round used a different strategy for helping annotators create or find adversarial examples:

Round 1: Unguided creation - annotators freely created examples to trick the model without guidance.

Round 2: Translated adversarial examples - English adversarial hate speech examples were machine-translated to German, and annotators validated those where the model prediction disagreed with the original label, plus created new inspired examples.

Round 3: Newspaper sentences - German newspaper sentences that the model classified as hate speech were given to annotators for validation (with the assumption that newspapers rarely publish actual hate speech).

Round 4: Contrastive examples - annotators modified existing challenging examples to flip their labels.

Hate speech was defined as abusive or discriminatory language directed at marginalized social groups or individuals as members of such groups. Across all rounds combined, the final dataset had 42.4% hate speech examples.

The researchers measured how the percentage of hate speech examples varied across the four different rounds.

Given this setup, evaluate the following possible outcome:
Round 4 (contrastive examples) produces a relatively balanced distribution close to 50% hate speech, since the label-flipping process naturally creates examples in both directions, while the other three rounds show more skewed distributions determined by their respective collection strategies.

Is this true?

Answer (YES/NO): NO